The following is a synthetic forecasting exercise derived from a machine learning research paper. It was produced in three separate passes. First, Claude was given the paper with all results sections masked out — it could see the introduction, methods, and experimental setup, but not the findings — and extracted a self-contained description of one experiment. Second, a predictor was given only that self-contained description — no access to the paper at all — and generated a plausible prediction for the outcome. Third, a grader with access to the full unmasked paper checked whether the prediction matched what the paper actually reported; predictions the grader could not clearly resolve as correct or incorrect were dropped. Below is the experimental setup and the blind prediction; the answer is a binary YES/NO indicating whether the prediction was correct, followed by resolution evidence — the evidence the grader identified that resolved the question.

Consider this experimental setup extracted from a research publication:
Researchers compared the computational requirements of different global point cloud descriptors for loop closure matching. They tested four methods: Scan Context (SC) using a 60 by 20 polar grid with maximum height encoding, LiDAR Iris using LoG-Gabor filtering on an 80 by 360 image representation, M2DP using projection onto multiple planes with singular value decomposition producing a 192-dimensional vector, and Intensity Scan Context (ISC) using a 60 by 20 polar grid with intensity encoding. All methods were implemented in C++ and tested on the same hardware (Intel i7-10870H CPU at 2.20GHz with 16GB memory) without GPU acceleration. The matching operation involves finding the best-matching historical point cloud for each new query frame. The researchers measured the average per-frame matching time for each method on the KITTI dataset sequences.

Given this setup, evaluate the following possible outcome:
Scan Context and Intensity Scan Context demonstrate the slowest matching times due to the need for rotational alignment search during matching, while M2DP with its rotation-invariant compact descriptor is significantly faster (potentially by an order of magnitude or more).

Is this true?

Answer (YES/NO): NO